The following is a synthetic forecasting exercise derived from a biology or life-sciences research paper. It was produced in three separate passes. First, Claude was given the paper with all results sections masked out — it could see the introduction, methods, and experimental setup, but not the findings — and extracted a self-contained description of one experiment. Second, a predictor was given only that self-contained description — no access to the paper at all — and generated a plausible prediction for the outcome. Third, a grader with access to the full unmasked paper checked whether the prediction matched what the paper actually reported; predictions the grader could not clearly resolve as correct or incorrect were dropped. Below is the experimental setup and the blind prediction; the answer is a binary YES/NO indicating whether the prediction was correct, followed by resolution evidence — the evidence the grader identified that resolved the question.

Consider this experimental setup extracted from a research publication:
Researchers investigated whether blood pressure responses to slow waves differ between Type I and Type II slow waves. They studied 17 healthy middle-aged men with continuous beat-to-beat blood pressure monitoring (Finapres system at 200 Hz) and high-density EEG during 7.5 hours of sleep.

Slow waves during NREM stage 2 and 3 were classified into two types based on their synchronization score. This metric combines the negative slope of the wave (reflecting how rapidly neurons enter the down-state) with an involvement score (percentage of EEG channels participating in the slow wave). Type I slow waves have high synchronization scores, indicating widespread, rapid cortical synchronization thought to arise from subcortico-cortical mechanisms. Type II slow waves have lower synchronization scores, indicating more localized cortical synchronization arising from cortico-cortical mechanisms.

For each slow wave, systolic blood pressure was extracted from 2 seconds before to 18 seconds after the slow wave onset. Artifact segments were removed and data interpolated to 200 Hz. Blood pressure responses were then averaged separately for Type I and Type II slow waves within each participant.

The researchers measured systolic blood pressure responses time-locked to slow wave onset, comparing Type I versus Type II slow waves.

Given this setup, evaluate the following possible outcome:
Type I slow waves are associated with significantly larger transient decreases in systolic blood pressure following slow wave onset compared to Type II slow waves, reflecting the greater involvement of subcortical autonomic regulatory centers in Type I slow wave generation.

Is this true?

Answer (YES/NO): NO